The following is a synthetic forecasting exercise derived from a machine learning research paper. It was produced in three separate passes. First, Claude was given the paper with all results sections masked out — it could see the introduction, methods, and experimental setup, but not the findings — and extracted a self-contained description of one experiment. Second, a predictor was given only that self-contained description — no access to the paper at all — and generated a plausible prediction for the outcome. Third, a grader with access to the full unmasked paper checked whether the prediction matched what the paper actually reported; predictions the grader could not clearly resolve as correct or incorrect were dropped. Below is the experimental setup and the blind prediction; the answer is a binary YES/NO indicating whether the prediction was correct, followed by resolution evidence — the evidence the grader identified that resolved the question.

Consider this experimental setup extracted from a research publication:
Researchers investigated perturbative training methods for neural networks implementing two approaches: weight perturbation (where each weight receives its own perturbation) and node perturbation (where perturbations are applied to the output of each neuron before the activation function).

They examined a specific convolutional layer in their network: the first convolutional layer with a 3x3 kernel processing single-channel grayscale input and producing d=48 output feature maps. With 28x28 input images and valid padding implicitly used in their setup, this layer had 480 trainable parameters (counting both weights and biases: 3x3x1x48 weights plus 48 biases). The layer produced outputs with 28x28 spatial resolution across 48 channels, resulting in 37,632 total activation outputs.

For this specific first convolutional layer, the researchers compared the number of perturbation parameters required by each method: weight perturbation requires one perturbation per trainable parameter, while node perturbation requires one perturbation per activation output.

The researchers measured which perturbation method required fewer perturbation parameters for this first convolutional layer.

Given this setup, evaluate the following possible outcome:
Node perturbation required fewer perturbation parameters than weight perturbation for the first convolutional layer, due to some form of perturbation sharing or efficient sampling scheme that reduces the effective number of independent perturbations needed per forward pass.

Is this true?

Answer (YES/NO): NO